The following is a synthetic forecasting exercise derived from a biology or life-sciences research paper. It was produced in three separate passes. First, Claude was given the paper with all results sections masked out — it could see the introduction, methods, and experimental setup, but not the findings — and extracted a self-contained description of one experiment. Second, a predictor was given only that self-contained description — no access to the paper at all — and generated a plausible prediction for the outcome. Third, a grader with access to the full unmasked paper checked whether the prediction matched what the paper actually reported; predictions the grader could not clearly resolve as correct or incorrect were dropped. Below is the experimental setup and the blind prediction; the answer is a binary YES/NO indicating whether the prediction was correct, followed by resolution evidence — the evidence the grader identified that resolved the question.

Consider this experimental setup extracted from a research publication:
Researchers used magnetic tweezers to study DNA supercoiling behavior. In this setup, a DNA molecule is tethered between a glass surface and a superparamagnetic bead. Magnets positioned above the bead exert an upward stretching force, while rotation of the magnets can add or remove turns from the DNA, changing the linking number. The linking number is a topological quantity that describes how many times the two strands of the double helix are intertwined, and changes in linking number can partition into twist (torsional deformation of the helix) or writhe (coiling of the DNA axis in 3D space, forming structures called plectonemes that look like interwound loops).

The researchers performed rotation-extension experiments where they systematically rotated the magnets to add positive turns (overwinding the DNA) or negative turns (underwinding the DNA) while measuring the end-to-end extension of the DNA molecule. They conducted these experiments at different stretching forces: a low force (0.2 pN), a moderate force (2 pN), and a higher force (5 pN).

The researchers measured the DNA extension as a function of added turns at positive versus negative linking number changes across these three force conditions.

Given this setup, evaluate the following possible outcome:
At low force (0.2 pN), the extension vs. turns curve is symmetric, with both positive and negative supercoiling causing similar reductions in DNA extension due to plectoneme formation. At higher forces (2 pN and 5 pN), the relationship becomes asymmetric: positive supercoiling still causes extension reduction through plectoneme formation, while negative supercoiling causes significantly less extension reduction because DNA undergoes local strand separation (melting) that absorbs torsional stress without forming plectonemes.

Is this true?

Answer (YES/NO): YES